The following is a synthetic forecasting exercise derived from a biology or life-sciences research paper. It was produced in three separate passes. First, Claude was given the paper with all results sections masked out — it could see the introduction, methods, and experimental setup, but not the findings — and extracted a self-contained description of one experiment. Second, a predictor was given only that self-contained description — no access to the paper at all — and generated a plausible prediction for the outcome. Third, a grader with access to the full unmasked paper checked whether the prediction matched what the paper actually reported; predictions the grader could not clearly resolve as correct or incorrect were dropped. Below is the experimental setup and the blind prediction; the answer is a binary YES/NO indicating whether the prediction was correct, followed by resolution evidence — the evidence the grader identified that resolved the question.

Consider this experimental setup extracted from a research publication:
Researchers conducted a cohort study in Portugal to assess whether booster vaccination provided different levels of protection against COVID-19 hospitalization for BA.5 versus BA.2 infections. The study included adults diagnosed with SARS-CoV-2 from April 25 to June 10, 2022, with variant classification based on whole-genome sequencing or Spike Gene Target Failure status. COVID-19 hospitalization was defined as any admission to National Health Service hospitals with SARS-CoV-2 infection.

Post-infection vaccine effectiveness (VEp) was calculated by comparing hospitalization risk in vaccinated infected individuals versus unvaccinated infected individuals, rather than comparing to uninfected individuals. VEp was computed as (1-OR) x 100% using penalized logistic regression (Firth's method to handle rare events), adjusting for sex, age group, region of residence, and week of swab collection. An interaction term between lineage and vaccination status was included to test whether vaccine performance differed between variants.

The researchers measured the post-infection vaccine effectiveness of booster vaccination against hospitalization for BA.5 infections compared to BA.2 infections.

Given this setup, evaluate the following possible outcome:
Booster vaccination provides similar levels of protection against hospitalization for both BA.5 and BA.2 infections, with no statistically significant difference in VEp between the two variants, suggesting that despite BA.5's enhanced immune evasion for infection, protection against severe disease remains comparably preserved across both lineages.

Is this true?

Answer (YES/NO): NO